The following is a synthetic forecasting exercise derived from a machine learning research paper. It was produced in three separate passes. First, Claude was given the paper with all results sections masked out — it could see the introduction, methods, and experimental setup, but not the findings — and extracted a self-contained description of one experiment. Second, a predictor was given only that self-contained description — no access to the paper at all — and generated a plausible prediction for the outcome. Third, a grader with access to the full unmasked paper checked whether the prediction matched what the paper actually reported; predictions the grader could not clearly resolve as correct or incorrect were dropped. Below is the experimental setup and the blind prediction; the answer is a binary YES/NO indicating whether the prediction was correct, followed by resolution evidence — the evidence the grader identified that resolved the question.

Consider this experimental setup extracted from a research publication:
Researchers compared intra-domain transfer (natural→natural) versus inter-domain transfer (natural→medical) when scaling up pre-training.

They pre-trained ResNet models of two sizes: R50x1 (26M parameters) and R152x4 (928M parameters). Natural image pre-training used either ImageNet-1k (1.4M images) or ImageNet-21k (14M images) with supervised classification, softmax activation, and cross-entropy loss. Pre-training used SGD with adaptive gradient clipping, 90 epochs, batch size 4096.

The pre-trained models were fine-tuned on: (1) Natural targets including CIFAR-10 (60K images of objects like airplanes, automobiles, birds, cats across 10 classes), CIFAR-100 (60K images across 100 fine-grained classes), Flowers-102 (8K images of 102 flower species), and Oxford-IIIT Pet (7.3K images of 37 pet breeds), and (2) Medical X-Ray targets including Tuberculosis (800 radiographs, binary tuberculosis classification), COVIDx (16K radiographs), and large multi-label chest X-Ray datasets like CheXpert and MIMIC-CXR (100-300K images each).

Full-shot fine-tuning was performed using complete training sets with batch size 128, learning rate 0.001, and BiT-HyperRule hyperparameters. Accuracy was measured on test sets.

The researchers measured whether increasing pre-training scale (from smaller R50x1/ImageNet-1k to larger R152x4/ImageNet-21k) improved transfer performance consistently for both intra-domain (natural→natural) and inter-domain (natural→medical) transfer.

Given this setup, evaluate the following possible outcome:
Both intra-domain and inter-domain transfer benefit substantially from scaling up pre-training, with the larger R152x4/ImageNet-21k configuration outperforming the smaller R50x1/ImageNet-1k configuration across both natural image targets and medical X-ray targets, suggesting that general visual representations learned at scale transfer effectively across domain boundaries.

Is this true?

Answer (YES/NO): NO